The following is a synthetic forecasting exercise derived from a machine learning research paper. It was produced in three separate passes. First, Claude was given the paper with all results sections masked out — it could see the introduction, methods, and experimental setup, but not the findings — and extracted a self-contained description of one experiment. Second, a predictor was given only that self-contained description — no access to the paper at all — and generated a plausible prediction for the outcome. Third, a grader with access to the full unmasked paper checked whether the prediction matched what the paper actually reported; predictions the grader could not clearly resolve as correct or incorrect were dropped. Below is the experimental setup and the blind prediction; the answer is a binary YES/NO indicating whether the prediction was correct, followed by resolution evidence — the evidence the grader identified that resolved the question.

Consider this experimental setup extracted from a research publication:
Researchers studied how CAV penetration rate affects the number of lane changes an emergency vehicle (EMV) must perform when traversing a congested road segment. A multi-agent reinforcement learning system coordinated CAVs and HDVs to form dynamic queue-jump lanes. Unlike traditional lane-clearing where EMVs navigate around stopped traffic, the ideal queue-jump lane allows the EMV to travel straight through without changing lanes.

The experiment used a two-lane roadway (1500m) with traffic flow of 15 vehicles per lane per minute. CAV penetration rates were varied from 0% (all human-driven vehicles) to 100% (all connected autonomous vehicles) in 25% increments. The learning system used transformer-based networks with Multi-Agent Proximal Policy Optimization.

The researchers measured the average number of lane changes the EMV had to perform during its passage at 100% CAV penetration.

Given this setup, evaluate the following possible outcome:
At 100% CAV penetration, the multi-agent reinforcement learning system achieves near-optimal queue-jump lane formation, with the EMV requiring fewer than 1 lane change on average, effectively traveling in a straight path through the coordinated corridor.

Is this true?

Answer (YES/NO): YES